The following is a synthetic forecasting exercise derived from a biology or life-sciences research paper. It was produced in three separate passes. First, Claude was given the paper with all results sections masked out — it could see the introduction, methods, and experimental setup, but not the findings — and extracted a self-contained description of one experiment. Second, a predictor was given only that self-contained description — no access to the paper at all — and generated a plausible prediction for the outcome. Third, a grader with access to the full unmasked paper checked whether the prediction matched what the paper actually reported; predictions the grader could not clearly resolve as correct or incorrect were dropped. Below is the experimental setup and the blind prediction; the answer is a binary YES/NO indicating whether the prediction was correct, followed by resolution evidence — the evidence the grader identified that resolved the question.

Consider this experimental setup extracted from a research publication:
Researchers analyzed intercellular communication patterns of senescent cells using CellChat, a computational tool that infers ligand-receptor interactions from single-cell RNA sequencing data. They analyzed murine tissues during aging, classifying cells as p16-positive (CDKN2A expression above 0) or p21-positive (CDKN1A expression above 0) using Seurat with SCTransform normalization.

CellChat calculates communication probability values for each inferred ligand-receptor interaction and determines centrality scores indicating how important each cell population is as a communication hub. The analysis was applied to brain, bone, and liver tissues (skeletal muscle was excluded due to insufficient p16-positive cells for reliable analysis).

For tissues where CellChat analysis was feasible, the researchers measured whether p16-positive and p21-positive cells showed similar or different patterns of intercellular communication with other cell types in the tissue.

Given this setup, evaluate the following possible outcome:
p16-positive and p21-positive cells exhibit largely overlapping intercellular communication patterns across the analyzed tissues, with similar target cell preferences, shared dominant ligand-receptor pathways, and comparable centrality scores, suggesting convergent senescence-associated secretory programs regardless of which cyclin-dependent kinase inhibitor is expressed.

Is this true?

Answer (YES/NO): NO